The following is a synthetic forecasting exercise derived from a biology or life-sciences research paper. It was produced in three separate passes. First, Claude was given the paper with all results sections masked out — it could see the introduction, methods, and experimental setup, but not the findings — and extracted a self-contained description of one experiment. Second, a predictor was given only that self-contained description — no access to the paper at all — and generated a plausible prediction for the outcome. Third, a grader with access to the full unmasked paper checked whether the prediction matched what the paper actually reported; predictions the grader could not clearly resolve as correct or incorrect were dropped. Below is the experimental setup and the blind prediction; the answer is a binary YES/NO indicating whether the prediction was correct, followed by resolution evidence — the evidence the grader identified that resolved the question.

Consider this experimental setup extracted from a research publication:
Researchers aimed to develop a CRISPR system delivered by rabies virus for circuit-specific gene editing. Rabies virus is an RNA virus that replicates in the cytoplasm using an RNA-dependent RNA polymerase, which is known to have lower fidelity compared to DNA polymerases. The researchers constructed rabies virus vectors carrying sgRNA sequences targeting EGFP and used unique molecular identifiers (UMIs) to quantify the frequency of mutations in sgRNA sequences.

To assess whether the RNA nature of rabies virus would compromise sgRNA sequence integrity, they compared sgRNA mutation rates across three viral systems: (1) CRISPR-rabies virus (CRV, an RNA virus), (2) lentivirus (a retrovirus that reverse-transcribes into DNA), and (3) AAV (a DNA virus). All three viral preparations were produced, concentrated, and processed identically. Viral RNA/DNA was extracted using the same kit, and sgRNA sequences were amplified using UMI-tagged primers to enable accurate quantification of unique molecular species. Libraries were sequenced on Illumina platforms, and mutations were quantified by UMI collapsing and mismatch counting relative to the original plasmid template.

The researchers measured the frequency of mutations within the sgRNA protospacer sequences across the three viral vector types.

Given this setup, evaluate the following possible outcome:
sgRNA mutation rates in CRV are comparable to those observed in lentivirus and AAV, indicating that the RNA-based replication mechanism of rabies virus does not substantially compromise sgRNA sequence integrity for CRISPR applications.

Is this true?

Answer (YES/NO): NO